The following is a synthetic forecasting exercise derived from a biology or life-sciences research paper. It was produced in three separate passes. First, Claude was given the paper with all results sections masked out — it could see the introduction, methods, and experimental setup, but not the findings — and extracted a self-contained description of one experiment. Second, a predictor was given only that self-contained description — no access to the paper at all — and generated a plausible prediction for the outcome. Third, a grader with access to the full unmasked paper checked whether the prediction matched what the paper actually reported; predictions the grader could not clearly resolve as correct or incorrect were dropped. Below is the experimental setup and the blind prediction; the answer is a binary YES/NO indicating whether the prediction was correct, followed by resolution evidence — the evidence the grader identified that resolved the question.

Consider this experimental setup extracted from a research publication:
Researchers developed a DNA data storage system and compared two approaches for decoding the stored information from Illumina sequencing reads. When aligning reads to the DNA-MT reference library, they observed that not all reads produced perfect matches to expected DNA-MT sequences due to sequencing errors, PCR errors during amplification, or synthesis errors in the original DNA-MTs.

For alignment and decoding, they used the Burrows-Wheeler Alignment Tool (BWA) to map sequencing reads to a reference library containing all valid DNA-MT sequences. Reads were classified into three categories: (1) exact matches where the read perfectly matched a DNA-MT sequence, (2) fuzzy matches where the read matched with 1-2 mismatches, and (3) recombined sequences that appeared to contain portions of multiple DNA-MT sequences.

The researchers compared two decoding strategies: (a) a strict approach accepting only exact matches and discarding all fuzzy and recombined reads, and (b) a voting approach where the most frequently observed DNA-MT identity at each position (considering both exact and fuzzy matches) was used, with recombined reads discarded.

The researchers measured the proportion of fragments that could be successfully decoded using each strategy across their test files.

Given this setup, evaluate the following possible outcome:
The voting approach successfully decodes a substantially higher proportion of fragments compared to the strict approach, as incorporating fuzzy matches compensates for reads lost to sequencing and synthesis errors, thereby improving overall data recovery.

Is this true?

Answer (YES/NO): YES